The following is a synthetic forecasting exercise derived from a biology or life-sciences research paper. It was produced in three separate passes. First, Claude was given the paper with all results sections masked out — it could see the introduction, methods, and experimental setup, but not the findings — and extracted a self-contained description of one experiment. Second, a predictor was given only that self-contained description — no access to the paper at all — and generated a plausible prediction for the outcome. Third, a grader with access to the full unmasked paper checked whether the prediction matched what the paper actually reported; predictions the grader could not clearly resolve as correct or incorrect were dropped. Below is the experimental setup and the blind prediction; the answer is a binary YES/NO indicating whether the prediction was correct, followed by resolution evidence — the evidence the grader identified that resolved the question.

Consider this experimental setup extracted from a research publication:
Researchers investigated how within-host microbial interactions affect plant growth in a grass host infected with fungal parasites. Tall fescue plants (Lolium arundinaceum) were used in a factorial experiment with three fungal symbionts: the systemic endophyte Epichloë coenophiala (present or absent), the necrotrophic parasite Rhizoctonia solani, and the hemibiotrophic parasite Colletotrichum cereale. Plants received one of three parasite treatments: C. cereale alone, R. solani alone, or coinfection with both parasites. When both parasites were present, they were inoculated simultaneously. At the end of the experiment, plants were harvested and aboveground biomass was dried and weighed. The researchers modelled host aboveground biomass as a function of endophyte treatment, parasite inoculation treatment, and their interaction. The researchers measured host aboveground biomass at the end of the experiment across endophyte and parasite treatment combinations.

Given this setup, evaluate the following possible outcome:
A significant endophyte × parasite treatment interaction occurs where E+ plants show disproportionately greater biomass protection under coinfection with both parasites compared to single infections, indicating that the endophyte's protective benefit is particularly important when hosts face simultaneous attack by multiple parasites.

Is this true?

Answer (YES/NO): NO